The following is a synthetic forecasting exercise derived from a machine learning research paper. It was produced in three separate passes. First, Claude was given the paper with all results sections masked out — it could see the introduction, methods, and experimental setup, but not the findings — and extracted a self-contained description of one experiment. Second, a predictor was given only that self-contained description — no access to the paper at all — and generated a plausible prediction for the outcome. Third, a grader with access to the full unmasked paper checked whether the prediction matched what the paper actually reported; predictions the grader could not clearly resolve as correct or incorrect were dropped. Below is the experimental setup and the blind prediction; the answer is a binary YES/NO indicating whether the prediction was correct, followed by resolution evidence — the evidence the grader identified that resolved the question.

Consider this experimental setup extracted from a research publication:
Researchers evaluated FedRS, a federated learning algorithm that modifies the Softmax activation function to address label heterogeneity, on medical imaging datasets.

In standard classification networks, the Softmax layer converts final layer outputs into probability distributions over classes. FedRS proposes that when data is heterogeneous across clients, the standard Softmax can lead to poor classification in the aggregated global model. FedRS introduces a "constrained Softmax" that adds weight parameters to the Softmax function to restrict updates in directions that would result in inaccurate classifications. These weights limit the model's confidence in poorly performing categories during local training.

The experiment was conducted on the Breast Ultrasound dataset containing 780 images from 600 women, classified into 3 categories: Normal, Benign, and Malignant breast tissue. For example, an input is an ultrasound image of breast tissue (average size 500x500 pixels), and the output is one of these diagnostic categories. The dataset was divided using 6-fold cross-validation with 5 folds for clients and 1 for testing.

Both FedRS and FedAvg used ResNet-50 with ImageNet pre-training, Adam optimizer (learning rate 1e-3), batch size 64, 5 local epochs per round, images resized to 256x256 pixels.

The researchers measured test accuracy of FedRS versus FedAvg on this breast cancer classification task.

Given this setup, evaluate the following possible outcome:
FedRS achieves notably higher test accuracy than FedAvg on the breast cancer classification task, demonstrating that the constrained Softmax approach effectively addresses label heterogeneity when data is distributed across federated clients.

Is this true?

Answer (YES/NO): NO